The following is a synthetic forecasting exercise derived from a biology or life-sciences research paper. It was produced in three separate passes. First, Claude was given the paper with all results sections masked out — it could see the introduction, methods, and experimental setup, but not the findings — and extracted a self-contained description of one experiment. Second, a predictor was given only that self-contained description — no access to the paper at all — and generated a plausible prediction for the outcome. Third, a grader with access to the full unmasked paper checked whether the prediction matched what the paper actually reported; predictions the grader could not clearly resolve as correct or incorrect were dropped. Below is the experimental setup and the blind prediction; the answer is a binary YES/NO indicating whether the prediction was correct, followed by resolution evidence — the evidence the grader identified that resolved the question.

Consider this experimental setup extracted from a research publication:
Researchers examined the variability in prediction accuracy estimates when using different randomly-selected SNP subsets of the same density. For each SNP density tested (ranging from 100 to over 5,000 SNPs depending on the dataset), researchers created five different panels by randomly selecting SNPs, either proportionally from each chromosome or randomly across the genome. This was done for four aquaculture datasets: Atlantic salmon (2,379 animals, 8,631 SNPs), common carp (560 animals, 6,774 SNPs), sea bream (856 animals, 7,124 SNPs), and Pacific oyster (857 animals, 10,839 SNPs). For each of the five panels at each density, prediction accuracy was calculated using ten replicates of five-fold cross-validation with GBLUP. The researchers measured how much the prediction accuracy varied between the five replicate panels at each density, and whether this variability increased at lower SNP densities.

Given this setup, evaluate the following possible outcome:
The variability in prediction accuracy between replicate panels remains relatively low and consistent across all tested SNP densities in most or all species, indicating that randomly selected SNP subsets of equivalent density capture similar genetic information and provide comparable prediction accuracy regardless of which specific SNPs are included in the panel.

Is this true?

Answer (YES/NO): NO